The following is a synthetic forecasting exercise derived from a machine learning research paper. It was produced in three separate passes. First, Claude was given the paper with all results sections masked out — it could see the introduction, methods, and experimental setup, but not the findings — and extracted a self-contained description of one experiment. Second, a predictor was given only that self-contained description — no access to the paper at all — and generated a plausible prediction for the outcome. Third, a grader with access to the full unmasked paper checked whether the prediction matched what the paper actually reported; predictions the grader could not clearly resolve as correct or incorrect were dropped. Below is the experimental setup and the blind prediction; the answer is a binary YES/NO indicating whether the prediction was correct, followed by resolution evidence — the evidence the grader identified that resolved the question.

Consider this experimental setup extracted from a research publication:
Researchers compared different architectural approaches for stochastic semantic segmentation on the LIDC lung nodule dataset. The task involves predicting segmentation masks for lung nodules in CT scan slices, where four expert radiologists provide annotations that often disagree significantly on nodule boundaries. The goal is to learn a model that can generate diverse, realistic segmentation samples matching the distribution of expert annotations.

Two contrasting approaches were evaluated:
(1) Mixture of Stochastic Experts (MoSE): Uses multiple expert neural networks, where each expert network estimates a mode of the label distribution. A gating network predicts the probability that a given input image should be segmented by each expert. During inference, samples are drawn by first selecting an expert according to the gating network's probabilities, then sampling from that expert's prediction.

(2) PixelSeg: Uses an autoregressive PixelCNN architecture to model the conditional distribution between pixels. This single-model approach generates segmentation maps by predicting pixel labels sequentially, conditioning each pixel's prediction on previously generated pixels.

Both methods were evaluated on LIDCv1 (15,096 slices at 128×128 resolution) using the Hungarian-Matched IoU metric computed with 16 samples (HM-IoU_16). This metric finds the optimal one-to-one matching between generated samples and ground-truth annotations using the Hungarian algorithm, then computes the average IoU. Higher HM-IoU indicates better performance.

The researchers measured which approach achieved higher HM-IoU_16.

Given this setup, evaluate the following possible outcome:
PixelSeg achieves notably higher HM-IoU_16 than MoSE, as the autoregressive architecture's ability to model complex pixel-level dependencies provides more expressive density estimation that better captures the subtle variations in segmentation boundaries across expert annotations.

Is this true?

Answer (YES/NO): NO